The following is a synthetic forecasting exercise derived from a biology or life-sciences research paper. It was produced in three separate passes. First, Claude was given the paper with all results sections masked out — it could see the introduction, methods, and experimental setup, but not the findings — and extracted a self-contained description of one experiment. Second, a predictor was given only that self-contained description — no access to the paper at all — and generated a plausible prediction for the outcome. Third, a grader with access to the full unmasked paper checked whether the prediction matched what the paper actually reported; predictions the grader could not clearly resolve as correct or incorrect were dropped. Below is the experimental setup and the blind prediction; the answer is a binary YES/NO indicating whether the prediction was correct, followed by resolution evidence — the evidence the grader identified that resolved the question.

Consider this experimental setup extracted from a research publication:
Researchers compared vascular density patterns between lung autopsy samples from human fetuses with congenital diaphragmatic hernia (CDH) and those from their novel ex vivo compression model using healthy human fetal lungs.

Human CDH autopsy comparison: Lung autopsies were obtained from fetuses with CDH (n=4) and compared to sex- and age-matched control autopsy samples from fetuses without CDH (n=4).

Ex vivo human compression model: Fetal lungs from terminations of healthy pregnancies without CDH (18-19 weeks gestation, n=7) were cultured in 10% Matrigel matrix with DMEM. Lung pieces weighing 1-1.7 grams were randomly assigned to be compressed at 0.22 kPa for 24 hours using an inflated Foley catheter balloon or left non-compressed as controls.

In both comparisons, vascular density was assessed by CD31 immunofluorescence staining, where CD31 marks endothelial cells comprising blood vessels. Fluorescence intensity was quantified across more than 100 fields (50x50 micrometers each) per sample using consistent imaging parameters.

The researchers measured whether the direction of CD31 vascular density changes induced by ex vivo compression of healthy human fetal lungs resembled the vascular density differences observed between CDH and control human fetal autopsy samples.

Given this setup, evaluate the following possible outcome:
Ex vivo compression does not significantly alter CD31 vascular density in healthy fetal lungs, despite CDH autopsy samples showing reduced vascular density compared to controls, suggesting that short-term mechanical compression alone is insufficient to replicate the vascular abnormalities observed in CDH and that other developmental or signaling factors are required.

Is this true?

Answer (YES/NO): NO